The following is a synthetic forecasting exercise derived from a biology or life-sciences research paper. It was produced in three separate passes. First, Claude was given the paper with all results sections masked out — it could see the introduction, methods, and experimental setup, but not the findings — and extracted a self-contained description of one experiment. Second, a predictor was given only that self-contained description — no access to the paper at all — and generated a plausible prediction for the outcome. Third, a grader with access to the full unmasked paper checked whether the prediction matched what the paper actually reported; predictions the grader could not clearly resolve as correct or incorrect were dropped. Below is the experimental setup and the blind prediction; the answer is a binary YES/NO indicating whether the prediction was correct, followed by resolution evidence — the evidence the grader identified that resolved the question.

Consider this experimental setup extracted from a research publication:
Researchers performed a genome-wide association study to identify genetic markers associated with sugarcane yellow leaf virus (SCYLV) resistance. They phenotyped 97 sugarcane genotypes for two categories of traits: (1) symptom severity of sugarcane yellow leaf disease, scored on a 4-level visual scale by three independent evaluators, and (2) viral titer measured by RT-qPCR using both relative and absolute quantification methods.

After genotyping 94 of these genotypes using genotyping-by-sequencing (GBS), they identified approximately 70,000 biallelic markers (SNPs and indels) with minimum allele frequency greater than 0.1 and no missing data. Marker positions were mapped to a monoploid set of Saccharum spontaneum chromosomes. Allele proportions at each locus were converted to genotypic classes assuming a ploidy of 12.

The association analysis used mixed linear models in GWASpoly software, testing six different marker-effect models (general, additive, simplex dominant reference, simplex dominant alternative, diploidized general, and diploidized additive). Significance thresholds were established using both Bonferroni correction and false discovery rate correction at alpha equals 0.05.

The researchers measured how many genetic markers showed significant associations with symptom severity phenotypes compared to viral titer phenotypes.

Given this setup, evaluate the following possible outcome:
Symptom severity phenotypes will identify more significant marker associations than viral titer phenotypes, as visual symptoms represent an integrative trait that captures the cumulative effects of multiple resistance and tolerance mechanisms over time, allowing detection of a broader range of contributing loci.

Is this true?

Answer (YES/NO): YES